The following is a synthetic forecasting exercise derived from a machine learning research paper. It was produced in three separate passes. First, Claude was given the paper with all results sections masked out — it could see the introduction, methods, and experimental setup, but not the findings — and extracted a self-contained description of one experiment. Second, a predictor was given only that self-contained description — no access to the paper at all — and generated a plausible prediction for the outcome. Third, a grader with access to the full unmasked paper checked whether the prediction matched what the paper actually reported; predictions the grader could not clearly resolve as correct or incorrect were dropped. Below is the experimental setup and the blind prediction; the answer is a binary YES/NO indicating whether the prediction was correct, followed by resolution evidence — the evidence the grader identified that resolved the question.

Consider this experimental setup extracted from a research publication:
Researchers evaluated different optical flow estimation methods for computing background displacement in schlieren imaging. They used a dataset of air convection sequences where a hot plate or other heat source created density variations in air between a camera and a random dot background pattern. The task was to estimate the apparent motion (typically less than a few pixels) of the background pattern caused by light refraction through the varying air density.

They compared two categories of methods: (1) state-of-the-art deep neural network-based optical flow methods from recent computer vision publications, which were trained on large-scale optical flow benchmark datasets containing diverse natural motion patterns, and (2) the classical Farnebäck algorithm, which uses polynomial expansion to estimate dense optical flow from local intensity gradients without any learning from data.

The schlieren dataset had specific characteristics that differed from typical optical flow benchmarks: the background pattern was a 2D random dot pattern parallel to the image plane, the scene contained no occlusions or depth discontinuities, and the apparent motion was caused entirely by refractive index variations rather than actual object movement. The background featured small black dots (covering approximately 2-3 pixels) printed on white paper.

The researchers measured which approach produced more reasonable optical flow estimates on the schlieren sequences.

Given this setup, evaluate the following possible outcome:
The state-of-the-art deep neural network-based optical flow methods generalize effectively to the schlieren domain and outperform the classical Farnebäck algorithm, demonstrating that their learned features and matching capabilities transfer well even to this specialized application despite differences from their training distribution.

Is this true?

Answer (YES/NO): NO